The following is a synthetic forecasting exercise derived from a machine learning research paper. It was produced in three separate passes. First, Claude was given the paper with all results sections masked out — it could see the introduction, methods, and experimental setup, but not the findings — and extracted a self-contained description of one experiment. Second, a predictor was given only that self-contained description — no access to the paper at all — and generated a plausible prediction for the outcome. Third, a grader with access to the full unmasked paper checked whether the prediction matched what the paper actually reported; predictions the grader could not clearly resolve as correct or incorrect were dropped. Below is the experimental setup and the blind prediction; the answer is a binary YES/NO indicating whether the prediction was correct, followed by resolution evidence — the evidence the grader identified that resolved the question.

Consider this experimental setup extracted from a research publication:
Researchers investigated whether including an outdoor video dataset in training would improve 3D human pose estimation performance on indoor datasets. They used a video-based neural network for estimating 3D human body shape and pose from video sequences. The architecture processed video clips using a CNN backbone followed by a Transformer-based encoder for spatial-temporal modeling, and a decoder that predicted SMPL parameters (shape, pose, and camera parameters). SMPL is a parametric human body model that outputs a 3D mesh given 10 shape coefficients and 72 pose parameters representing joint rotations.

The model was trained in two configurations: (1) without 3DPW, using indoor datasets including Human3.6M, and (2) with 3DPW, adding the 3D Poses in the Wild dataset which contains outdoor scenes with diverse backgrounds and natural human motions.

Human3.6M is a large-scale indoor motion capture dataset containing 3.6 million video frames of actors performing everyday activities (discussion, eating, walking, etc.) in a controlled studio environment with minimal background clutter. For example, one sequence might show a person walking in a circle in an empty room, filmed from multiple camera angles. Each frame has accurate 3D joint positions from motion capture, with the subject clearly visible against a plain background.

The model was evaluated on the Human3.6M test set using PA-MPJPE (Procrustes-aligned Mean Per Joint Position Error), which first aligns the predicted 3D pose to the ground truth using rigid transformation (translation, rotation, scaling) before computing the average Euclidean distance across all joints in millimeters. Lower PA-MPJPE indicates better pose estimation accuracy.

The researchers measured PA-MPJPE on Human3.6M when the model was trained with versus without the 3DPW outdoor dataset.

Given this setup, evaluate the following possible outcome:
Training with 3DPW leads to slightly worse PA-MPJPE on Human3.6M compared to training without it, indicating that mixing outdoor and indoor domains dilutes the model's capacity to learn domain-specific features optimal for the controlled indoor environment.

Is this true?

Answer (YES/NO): NO